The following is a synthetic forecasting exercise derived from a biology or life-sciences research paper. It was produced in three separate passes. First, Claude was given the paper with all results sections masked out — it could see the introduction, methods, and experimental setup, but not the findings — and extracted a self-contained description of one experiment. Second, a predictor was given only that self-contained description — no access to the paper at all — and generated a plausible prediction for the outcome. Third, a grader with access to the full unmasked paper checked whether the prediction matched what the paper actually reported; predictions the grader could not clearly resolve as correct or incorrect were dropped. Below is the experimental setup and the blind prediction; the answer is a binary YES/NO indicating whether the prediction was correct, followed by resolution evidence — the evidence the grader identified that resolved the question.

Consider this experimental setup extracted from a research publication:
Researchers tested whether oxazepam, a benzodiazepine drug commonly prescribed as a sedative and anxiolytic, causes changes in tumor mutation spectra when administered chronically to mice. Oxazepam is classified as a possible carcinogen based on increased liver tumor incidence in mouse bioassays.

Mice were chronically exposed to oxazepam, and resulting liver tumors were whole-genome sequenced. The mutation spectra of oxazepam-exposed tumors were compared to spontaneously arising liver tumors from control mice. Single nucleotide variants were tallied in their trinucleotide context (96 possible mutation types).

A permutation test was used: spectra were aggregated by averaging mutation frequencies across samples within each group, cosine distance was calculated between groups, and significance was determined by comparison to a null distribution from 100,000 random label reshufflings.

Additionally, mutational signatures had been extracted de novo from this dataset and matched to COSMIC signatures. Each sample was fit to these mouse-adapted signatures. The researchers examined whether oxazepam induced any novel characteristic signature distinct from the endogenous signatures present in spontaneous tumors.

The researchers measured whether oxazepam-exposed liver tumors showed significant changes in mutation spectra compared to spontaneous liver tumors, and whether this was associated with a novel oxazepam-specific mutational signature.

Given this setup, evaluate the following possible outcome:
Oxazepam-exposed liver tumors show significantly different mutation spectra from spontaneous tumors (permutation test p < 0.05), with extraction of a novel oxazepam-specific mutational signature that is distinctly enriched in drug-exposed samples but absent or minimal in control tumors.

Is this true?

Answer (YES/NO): NO